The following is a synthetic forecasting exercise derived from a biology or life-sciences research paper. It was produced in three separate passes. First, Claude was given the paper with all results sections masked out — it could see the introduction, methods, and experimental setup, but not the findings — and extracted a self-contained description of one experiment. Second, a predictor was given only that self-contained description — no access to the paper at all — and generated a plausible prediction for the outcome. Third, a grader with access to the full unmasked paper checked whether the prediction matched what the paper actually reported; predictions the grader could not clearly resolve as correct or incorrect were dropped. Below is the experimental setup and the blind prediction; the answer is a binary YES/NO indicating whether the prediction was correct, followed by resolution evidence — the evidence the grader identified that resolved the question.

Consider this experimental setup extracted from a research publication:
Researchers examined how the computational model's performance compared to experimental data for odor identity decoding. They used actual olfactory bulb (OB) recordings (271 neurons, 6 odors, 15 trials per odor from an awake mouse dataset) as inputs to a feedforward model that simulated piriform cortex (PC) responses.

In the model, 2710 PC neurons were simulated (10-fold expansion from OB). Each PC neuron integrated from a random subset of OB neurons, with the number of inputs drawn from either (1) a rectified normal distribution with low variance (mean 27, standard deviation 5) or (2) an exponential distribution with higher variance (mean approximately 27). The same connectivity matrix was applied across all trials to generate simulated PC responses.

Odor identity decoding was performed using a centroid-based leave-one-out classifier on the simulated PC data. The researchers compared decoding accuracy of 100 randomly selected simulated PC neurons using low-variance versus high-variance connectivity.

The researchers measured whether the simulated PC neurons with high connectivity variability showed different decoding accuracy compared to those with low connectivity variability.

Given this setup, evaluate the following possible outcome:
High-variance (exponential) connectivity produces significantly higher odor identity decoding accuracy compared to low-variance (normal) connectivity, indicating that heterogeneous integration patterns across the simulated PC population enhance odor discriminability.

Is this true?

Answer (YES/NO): NO